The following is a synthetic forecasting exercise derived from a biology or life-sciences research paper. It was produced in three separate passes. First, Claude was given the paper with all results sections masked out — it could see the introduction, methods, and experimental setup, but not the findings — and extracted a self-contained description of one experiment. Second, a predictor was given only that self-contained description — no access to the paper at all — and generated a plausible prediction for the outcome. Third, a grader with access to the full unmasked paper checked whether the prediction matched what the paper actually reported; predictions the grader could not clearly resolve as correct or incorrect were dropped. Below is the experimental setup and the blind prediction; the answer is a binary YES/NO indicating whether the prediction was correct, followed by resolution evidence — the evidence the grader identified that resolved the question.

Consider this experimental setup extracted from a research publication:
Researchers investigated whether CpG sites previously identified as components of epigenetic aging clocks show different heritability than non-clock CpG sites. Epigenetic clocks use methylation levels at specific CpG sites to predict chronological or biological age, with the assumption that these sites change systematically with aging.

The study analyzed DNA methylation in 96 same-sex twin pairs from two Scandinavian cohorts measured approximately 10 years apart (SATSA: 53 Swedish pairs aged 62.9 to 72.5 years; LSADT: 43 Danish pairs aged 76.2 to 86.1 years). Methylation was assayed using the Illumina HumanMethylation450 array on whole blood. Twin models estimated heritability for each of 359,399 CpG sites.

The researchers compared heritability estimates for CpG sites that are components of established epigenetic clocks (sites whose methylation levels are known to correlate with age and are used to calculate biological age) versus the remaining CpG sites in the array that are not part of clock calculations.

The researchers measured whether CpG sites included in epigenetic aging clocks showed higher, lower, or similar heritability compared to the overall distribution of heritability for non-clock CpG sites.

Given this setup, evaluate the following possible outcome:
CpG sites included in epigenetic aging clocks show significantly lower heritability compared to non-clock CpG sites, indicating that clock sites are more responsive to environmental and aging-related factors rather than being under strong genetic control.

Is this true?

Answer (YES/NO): NO